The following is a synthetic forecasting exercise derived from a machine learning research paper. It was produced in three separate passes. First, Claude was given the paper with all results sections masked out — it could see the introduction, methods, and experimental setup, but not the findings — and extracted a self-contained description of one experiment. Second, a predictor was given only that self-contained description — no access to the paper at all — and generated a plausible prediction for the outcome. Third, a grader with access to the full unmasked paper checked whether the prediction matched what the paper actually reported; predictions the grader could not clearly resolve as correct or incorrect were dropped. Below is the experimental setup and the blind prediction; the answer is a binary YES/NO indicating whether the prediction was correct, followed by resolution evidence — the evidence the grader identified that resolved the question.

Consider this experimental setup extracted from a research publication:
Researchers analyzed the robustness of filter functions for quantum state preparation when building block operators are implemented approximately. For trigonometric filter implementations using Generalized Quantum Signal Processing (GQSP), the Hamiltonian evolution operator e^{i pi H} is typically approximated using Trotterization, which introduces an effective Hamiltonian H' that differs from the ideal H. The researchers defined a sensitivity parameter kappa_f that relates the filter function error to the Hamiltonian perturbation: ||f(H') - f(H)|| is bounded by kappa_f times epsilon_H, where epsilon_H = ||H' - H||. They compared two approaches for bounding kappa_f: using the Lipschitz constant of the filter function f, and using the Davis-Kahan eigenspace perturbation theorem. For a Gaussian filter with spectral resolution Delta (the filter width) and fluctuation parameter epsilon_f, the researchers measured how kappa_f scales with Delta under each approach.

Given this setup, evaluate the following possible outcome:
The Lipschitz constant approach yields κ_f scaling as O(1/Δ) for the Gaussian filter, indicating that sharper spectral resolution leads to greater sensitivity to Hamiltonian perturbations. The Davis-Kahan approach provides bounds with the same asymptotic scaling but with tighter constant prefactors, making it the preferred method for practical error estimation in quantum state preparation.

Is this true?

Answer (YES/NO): NO